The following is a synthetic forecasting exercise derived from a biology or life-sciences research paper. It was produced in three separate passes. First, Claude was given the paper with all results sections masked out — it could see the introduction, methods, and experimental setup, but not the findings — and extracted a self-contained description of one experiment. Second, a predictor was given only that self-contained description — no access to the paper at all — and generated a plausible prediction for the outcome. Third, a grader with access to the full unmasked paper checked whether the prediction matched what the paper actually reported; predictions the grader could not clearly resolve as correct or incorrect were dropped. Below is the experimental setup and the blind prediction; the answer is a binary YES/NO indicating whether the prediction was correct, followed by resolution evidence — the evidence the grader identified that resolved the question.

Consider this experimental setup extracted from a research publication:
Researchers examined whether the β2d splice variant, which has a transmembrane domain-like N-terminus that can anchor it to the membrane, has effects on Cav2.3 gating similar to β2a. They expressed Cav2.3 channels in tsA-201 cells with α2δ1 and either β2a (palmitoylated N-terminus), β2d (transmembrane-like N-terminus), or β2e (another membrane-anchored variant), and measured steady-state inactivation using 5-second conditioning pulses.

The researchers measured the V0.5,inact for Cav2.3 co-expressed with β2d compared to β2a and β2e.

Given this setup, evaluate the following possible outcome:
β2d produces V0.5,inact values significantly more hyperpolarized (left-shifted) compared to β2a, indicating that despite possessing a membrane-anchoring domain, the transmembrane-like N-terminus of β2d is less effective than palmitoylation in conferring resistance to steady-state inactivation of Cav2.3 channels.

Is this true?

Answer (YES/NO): YES